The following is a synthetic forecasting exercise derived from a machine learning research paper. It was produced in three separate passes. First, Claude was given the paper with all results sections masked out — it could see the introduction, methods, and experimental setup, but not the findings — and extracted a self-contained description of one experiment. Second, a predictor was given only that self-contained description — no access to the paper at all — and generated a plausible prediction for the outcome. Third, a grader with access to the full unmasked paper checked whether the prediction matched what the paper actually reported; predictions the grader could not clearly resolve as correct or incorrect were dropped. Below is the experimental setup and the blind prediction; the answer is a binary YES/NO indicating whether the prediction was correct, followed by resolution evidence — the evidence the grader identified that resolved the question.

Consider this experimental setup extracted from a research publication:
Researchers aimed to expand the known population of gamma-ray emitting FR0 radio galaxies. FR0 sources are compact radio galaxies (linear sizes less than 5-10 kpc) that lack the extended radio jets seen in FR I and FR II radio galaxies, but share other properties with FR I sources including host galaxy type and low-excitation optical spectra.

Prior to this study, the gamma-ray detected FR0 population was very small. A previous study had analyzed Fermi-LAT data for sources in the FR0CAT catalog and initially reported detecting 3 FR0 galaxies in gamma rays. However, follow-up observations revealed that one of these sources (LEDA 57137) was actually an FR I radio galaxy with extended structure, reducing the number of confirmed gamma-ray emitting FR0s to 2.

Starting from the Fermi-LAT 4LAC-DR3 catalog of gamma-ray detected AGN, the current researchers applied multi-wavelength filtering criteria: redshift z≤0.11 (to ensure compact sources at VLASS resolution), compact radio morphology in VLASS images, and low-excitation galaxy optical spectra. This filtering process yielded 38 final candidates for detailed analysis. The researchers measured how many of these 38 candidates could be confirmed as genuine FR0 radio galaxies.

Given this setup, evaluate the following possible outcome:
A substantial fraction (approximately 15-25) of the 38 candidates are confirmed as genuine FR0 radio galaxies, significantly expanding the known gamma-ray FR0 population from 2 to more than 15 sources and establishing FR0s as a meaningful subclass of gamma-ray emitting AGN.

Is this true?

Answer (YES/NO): NO